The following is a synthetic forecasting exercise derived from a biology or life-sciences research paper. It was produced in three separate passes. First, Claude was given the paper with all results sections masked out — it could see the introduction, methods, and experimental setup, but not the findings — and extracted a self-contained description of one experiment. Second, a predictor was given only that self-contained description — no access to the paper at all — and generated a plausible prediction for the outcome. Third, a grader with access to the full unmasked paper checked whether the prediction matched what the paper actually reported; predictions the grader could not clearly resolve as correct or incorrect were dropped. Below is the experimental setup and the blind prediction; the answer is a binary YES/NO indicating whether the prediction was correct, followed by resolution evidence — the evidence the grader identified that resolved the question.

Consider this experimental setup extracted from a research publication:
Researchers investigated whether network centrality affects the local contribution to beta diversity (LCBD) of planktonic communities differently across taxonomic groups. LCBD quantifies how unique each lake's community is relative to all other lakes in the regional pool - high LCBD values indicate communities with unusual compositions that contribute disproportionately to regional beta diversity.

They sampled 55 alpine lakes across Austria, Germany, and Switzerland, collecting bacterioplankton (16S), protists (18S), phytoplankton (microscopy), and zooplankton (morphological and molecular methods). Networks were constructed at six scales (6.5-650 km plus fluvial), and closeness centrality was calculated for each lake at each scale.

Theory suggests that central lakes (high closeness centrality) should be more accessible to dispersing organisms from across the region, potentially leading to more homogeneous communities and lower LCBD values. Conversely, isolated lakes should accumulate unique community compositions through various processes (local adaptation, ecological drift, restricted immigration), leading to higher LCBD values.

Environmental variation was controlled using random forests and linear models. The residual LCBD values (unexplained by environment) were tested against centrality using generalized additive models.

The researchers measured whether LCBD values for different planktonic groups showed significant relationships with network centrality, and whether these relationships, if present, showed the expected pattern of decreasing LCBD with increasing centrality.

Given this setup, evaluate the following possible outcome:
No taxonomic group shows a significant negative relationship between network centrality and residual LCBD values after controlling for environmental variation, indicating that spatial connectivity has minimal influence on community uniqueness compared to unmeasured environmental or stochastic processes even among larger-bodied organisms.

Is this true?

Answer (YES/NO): NO